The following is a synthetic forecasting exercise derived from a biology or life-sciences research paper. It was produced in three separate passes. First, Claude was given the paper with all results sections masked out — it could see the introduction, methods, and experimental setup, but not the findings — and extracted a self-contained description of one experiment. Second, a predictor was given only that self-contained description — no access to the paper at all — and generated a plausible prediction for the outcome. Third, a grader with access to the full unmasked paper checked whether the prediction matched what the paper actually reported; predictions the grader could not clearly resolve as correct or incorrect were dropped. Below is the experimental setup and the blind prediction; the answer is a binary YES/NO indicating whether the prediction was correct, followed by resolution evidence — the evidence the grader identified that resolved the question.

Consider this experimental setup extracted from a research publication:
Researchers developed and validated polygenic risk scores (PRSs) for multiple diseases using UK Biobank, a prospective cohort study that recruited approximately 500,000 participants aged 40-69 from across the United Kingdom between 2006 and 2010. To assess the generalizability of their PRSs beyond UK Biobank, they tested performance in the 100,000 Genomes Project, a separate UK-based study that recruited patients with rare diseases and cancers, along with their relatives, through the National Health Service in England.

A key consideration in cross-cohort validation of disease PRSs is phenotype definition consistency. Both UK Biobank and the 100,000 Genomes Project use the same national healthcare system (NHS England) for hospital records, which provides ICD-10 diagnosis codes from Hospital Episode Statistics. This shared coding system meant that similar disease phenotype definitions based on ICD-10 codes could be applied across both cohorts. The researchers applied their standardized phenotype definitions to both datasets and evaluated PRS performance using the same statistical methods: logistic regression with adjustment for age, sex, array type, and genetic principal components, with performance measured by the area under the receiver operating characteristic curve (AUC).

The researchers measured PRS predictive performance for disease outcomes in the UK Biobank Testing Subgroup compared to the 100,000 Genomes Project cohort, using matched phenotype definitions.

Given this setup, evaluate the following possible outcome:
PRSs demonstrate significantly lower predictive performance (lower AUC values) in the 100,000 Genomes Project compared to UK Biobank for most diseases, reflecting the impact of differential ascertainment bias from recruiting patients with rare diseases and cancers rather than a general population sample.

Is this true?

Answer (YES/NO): NO